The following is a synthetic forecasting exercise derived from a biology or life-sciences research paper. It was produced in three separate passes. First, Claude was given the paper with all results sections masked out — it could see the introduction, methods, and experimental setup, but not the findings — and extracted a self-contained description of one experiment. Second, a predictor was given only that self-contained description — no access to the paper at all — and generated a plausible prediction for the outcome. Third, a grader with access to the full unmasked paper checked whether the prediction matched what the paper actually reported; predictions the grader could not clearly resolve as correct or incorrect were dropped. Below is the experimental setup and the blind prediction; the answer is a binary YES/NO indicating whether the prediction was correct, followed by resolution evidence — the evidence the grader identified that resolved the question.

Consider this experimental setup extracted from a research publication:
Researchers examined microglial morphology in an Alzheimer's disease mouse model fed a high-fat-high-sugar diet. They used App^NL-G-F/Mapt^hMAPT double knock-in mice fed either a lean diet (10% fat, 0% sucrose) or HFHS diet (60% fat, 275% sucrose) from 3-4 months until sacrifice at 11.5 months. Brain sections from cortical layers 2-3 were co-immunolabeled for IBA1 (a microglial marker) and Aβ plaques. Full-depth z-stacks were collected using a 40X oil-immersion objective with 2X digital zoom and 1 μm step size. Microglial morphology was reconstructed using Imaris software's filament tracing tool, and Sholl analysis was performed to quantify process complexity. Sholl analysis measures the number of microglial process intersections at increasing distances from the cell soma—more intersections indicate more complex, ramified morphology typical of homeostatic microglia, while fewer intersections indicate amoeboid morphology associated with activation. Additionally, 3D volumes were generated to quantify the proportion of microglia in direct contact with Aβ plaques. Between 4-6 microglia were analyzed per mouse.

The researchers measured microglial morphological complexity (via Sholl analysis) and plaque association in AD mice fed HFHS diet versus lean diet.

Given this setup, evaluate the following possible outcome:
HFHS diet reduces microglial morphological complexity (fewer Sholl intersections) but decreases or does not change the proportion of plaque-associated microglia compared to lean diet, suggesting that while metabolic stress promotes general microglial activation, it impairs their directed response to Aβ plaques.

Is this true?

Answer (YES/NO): YES